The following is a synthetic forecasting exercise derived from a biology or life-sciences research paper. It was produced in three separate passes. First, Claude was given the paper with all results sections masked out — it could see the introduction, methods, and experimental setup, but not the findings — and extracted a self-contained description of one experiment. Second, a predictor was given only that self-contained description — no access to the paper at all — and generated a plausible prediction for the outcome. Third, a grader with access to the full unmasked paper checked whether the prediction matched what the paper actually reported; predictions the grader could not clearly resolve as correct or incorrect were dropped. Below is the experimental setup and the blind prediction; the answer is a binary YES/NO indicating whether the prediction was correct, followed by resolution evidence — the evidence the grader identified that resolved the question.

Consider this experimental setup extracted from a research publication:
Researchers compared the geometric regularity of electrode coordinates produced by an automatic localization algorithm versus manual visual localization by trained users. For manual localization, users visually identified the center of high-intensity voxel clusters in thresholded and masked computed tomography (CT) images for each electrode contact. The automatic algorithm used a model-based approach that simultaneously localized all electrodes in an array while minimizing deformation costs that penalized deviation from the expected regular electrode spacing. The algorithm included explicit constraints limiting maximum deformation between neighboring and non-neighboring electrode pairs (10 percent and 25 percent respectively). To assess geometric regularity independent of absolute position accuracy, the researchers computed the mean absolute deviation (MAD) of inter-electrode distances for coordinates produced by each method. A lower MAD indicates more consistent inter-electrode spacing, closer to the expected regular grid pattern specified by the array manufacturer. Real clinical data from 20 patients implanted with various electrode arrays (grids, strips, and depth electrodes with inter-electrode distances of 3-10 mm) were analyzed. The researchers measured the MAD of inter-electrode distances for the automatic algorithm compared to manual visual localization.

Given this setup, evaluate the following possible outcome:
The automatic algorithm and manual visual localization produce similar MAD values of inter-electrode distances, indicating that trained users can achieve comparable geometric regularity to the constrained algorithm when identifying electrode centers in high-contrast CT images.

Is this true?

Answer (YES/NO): NO